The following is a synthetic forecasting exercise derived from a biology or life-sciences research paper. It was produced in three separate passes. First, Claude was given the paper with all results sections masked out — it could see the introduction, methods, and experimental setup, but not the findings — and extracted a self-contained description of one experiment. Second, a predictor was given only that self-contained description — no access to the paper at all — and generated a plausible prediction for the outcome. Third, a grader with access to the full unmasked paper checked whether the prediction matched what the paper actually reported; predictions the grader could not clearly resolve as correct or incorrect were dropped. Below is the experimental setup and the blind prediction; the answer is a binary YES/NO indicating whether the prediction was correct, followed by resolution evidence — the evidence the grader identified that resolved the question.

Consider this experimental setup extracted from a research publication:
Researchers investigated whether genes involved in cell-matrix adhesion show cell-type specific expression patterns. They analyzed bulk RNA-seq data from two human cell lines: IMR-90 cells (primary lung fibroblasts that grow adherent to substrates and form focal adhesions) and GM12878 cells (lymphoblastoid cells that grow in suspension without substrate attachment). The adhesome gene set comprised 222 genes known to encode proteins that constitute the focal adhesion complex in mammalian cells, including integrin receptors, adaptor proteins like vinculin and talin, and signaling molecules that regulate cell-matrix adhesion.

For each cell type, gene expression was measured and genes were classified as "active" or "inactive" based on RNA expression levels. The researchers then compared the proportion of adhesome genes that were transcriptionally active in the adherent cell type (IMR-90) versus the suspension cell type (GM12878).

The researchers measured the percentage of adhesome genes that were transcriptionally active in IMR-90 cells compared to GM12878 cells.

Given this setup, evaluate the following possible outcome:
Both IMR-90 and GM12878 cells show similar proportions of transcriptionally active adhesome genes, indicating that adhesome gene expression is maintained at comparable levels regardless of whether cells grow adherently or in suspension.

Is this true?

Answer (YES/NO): NO